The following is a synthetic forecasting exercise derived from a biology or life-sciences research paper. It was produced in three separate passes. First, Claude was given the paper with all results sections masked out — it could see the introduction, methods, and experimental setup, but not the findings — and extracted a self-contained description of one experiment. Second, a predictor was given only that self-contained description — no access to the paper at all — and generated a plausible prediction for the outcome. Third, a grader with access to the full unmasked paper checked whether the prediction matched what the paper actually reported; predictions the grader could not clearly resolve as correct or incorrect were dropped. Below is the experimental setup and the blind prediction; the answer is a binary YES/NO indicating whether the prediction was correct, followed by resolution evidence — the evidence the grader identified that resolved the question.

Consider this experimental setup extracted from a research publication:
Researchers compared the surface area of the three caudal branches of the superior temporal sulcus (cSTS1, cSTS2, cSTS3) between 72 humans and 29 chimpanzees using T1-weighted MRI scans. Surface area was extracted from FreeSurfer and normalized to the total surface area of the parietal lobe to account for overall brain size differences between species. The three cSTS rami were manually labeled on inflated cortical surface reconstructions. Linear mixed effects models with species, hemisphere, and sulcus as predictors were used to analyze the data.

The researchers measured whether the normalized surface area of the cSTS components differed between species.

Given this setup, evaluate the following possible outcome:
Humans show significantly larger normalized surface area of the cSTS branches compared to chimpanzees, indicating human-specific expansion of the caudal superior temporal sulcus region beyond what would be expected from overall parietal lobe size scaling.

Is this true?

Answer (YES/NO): YES